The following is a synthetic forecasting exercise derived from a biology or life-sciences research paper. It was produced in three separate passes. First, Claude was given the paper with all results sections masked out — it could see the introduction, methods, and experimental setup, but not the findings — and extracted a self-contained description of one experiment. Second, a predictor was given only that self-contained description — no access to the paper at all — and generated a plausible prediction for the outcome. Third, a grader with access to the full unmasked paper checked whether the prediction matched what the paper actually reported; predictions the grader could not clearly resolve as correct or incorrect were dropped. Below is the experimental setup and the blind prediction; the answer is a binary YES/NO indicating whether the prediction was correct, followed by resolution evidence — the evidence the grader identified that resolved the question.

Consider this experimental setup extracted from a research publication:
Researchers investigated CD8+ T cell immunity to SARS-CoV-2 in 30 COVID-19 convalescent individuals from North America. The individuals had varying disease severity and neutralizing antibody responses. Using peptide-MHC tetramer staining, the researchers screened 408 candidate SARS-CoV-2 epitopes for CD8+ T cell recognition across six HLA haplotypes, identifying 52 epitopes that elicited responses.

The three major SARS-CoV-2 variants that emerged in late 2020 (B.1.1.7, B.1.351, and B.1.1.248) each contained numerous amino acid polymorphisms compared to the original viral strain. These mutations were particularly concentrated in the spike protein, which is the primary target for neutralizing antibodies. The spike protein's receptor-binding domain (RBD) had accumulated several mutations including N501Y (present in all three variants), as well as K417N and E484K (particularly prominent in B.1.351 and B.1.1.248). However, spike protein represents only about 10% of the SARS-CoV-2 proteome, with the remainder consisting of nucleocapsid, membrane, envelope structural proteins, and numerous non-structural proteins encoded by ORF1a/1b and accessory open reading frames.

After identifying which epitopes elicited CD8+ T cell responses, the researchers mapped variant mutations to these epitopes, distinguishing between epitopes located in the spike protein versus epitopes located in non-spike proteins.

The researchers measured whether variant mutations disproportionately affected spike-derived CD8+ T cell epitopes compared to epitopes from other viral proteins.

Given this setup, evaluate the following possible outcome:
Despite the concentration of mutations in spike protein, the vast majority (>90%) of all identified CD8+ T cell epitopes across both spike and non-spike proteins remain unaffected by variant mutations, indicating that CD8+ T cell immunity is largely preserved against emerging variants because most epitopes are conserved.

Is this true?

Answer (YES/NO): YES